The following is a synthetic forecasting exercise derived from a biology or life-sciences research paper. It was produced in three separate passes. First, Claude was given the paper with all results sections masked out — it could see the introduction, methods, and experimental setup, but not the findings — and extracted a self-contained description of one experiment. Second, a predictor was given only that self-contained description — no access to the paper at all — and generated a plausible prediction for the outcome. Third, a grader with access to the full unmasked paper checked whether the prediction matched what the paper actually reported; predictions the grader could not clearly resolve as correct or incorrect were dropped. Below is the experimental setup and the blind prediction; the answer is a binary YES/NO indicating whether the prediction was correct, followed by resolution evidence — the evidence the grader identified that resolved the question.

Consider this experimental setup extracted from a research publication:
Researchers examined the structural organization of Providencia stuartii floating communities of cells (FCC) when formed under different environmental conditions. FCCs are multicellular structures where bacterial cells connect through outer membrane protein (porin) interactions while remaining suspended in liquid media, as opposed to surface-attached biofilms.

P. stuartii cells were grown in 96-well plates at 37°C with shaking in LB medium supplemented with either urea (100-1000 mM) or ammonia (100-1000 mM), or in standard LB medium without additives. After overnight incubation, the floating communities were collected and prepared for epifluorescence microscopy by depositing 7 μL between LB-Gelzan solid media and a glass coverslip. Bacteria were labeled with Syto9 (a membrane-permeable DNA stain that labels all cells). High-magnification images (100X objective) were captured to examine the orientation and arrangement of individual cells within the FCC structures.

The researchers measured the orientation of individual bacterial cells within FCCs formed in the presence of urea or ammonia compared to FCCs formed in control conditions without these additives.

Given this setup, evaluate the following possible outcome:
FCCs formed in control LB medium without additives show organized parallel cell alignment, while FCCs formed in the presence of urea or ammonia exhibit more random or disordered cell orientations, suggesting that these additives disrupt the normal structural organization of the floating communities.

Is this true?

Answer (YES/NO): NO